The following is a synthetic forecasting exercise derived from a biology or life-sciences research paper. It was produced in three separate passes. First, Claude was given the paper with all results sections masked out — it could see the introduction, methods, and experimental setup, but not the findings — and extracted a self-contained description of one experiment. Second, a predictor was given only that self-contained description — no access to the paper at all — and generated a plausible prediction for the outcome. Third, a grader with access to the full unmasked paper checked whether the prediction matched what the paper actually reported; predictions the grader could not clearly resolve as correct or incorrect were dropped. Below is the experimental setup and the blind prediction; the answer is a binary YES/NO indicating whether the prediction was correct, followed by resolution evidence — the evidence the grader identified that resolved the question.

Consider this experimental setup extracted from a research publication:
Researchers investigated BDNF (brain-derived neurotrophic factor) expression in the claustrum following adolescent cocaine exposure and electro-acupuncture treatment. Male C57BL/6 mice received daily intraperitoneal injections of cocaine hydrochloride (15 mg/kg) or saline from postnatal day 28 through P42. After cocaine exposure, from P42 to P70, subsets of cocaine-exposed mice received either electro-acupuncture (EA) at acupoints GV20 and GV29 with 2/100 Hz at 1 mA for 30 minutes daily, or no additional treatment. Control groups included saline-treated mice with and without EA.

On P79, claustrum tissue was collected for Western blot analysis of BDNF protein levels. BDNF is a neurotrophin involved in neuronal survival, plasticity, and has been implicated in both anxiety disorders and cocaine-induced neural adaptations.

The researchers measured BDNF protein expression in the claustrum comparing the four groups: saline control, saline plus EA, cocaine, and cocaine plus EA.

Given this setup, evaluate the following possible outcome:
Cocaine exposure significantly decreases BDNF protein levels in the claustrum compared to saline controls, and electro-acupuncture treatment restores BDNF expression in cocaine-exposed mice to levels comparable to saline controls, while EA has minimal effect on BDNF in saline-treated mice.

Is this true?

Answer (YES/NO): NO